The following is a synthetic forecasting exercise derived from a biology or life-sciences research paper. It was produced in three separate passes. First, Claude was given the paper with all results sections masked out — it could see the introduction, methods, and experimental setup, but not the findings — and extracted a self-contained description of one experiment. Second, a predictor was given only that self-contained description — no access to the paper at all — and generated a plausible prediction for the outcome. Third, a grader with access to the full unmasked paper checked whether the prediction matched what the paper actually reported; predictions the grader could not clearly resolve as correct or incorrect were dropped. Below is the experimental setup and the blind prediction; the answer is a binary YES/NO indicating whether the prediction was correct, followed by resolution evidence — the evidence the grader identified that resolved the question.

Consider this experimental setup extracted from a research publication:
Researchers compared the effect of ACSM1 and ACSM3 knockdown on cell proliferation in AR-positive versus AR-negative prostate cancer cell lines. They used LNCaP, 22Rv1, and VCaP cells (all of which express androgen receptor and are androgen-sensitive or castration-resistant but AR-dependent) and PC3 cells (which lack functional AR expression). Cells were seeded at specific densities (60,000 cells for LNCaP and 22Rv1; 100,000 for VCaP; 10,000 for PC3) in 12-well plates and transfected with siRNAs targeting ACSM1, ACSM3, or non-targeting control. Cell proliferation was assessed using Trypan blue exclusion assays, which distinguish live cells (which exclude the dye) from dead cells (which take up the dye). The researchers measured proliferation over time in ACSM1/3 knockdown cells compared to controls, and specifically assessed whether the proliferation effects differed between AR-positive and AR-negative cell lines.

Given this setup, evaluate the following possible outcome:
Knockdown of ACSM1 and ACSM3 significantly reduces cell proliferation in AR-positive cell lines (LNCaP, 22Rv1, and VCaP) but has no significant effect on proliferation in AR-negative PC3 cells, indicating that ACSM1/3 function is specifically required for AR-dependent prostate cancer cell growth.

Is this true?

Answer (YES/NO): NO